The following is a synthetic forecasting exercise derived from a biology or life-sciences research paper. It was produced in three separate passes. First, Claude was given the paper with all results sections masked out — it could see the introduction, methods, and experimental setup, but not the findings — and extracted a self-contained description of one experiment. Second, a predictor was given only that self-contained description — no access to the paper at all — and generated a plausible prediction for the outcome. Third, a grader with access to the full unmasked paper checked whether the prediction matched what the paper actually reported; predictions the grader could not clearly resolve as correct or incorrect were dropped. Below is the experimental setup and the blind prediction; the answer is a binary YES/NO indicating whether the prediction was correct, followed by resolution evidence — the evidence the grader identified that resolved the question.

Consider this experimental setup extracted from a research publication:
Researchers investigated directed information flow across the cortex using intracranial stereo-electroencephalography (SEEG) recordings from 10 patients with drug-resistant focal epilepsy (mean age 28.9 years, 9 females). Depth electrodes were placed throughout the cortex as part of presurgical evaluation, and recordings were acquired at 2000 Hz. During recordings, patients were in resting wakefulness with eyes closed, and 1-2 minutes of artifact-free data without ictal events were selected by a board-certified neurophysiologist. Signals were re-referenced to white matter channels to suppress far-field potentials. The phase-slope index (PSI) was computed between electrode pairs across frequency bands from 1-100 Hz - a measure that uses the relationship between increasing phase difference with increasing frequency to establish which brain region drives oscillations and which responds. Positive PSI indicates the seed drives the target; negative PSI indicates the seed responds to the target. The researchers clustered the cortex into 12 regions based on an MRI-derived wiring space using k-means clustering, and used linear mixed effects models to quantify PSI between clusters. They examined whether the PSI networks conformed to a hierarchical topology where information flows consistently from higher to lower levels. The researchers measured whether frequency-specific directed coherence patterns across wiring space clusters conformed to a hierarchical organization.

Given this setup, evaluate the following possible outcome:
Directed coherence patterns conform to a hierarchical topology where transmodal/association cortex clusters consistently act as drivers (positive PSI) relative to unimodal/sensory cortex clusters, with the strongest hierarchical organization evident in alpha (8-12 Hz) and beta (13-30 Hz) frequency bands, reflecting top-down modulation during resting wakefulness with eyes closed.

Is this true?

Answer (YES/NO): NO